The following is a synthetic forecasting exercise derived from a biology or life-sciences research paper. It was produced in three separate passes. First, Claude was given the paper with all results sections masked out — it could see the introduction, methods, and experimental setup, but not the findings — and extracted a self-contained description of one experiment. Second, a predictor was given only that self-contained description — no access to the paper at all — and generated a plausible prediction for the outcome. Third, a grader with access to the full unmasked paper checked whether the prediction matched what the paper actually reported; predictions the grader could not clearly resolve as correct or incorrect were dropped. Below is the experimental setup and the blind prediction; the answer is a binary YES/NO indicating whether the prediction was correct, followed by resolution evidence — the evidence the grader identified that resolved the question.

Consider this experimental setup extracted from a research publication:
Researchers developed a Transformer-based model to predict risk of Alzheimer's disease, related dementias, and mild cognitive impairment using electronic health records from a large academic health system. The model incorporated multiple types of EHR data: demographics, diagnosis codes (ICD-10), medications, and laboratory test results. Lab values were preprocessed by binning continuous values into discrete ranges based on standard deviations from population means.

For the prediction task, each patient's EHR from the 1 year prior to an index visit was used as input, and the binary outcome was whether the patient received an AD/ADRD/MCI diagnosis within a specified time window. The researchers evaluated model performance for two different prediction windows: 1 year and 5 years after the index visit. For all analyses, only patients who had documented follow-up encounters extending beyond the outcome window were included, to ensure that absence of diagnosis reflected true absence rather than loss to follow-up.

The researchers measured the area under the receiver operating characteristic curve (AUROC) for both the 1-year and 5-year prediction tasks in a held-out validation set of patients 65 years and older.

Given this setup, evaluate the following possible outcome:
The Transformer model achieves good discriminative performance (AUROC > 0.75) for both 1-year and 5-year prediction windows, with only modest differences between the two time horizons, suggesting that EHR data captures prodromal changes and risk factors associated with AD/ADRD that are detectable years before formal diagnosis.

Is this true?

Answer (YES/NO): NO